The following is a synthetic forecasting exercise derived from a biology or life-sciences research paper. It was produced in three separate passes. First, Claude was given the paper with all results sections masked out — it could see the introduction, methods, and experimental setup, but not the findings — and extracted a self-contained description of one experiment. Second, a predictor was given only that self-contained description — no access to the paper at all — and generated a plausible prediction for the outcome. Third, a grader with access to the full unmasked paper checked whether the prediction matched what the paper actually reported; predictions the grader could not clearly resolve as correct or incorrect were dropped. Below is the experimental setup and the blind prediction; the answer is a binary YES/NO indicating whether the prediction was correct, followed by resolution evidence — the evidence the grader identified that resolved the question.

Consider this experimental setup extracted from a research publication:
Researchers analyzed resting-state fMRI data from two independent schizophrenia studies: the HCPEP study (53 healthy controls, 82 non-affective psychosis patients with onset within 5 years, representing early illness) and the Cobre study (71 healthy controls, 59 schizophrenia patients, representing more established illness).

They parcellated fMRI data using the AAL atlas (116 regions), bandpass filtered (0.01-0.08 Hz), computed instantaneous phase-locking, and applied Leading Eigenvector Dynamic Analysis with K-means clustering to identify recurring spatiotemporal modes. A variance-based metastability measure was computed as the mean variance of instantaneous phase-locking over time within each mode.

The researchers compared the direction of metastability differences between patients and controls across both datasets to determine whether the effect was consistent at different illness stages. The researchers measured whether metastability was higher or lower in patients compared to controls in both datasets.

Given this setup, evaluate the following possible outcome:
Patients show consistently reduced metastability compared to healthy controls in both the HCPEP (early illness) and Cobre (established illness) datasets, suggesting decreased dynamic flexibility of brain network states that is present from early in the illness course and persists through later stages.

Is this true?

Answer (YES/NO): NO